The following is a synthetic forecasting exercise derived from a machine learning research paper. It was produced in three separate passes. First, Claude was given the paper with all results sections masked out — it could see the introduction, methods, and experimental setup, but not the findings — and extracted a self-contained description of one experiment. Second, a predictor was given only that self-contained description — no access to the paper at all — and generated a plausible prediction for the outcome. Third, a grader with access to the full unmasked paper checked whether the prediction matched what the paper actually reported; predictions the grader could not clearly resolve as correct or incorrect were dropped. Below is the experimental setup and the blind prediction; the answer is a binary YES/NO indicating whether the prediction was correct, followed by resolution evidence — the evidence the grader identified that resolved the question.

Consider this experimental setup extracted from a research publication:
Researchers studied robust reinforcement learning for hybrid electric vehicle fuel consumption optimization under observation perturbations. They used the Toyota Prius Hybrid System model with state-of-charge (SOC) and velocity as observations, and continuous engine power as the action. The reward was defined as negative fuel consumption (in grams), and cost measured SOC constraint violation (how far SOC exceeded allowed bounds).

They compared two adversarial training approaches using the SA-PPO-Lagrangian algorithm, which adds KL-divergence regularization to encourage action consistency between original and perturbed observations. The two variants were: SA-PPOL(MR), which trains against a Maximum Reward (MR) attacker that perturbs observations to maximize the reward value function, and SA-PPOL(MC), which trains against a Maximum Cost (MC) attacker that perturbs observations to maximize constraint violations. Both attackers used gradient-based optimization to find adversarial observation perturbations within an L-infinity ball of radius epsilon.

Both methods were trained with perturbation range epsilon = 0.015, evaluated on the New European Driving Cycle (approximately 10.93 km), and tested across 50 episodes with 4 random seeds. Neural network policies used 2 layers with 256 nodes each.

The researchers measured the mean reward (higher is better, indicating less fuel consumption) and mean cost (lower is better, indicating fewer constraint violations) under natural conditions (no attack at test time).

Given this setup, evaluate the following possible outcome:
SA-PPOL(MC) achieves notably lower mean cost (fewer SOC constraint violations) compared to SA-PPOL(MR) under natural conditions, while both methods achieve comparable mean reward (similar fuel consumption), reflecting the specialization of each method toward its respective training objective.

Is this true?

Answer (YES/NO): NO